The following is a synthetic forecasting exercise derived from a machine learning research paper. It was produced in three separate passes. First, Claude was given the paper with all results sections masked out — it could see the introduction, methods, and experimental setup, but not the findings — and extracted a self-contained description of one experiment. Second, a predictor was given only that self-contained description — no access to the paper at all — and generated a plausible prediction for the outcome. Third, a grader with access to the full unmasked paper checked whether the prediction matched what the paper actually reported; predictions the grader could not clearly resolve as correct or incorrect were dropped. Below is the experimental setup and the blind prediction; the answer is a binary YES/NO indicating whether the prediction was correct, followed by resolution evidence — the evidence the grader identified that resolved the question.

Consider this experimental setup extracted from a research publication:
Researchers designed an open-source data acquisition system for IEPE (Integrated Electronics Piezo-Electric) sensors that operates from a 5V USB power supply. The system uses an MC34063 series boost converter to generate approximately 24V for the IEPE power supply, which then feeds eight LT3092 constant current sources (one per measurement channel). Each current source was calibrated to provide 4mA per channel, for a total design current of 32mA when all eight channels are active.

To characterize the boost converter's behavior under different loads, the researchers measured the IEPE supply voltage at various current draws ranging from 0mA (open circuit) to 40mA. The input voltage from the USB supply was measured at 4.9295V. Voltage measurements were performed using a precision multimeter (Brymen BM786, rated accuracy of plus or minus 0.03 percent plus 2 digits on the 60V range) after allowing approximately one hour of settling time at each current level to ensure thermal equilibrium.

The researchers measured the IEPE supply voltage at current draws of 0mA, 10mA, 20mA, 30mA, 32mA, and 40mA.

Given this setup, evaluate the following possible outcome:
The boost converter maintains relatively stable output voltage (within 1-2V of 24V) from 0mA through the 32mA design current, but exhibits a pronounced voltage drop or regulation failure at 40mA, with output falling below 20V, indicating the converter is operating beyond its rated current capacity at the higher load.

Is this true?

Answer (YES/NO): NO